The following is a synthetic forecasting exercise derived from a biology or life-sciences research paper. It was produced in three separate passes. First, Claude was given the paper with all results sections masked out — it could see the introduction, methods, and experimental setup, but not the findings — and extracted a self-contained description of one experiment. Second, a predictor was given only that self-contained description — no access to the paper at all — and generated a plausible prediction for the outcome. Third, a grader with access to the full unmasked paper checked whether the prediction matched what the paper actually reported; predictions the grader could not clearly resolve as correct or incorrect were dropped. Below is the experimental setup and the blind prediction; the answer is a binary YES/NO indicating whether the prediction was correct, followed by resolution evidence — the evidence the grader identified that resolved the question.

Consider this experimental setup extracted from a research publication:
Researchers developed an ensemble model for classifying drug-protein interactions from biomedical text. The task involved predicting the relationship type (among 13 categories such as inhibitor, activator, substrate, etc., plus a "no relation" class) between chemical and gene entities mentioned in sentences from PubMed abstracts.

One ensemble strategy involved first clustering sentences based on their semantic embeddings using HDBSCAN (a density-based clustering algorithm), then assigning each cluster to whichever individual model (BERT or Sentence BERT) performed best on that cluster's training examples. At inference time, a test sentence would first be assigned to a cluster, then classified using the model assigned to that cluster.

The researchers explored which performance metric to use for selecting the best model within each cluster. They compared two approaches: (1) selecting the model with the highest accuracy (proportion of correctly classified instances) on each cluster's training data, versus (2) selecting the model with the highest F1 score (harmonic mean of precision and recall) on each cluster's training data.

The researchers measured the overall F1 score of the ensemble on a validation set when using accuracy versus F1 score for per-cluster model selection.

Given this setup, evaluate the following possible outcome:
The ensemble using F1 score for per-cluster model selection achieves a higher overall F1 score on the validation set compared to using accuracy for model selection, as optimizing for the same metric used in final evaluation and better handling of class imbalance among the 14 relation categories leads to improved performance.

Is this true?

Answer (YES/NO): NO